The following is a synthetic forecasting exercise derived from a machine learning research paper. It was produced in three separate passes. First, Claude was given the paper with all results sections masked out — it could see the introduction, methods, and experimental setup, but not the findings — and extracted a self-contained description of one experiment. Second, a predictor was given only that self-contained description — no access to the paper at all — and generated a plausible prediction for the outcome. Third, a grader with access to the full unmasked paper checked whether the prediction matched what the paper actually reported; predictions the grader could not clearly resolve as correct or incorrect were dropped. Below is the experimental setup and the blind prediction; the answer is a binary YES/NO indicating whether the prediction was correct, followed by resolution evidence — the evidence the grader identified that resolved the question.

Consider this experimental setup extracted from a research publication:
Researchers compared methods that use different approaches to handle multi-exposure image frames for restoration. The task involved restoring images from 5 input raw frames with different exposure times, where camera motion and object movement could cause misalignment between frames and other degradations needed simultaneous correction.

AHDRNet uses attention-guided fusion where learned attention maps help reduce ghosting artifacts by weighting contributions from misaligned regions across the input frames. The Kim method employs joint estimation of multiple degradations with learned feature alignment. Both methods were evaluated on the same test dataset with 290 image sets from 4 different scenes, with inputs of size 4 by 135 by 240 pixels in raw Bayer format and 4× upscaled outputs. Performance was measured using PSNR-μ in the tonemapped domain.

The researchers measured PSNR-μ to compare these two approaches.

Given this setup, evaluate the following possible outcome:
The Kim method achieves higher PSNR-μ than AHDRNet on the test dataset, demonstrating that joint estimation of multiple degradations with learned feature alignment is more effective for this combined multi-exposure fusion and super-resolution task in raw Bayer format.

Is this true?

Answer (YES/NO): YES